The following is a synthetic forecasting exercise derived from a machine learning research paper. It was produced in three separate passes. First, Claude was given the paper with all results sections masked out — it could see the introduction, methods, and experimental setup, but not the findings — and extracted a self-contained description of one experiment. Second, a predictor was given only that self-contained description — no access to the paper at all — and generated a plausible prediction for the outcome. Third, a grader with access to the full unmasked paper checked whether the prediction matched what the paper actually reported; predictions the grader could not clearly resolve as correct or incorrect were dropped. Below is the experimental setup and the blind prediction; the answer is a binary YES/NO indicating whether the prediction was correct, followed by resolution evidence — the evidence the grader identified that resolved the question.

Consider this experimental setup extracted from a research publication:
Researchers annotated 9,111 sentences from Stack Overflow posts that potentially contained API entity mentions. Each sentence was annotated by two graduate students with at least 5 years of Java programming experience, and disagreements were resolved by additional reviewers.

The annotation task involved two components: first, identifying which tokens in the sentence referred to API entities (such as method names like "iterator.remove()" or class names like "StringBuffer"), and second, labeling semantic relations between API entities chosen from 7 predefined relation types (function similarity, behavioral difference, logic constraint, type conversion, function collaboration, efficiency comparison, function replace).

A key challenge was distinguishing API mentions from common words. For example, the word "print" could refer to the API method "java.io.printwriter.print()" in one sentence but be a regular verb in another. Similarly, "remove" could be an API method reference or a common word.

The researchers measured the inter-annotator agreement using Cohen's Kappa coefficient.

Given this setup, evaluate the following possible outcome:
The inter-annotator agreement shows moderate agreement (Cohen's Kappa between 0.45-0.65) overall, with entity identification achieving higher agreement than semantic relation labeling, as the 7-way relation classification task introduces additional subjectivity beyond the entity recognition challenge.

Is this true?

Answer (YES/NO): NO